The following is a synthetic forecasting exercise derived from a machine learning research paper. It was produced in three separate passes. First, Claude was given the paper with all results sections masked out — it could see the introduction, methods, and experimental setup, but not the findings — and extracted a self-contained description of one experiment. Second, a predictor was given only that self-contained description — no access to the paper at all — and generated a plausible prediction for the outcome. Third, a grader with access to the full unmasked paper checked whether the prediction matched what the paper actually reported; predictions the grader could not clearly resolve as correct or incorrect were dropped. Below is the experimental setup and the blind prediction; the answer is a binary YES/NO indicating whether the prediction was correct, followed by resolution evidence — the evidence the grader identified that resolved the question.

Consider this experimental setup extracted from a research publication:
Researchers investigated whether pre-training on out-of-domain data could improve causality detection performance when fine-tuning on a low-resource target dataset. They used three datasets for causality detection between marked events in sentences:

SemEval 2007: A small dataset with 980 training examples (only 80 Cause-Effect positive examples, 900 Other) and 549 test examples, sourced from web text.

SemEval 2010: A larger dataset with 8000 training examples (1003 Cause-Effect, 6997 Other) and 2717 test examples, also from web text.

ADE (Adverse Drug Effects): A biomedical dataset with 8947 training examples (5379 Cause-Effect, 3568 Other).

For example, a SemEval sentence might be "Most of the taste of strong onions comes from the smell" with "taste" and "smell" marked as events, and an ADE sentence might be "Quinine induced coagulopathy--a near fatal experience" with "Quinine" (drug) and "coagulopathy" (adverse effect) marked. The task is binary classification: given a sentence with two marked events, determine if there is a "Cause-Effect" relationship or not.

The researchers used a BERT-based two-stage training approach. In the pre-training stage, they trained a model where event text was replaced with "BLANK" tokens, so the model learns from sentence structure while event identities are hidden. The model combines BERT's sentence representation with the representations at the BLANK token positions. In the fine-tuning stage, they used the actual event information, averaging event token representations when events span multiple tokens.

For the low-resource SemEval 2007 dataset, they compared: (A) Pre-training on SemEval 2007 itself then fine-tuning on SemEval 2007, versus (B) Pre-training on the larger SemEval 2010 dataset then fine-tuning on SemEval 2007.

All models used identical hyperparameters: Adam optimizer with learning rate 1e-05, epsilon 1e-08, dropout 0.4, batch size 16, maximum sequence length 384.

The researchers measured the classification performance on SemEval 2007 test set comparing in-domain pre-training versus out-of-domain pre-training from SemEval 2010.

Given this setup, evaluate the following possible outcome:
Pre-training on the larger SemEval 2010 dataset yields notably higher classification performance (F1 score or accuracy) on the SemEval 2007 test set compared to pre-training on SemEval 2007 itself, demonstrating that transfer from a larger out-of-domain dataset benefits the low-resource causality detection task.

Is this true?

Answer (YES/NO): YES